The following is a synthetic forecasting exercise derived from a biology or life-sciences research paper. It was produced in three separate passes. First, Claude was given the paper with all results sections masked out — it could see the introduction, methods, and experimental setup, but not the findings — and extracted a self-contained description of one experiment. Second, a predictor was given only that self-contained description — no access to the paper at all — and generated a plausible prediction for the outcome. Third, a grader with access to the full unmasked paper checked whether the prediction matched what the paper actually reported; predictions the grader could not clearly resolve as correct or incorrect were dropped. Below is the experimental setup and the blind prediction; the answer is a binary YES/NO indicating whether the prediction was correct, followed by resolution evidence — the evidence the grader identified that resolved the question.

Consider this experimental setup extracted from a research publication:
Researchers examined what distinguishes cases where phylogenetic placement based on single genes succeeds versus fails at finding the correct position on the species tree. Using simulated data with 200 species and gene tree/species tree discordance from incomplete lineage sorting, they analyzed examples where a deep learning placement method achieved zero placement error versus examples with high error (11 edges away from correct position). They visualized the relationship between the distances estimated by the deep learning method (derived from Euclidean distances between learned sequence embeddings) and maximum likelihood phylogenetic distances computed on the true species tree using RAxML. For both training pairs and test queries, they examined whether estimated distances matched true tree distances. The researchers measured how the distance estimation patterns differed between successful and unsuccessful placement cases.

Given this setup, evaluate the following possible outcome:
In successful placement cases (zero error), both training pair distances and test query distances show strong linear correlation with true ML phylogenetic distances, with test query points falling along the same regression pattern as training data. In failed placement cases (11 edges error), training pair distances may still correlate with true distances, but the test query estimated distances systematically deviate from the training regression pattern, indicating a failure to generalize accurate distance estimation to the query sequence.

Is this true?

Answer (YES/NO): YES